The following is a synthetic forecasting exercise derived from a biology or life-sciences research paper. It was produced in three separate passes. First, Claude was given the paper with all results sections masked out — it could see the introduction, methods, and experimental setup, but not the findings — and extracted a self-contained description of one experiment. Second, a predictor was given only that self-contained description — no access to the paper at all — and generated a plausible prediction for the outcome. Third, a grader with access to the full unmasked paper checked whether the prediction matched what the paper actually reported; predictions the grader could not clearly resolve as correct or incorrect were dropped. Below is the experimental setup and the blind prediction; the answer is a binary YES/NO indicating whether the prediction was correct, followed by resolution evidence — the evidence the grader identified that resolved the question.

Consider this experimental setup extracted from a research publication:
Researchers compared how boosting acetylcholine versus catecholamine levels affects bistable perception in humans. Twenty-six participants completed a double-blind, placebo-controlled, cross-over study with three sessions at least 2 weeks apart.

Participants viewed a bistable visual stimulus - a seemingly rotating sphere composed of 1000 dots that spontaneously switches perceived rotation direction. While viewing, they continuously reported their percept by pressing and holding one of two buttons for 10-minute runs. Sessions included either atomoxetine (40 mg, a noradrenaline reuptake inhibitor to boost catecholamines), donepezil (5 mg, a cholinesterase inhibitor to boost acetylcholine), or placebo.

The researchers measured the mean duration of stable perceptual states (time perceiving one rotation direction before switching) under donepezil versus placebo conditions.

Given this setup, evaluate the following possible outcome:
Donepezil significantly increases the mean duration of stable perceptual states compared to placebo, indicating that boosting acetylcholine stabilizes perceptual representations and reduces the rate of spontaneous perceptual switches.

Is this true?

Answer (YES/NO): NO